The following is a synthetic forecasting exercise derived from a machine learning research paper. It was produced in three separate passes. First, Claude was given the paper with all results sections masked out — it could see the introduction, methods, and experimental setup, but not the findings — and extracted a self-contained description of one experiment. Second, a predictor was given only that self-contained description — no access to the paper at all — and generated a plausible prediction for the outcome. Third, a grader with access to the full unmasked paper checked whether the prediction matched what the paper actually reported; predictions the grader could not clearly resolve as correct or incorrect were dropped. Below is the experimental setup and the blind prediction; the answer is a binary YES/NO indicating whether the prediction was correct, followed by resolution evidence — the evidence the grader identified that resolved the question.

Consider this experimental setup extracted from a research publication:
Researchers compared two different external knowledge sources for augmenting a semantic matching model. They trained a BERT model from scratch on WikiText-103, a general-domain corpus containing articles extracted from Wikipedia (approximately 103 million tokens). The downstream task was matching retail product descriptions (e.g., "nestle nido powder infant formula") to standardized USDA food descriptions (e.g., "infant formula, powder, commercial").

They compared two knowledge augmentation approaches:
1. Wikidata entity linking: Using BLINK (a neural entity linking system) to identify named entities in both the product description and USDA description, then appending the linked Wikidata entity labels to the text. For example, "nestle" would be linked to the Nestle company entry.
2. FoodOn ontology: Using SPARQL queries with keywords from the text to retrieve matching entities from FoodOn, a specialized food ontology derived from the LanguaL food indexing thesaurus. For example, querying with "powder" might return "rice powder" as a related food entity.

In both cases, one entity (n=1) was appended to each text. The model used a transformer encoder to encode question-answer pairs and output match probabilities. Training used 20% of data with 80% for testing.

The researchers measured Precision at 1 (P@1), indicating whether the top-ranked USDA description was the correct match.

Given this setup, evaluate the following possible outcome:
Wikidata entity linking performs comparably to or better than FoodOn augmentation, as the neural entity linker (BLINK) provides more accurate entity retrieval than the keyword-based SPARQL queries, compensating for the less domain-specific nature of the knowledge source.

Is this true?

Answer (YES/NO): NO